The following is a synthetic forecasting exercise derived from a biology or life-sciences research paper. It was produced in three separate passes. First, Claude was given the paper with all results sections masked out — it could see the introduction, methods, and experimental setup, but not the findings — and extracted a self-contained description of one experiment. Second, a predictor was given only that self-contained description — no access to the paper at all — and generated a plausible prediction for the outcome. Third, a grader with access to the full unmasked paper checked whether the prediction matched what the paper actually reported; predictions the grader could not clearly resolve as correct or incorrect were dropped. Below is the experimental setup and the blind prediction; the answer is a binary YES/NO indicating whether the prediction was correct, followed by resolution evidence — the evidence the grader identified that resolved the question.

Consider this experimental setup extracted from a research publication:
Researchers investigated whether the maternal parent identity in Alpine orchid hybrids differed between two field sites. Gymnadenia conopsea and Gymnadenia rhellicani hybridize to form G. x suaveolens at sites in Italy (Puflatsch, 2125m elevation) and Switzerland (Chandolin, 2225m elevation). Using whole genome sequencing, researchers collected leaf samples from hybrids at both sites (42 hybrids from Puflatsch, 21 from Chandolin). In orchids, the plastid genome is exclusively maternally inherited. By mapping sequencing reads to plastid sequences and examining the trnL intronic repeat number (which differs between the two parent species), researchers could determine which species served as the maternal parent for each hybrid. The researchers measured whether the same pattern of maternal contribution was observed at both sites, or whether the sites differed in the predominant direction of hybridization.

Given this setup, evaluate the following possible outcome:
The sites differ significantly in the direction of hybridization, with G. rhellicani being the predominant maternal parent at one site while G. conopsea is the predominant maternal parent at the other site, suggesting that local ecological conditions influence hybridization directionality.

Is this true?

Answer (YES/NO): YES